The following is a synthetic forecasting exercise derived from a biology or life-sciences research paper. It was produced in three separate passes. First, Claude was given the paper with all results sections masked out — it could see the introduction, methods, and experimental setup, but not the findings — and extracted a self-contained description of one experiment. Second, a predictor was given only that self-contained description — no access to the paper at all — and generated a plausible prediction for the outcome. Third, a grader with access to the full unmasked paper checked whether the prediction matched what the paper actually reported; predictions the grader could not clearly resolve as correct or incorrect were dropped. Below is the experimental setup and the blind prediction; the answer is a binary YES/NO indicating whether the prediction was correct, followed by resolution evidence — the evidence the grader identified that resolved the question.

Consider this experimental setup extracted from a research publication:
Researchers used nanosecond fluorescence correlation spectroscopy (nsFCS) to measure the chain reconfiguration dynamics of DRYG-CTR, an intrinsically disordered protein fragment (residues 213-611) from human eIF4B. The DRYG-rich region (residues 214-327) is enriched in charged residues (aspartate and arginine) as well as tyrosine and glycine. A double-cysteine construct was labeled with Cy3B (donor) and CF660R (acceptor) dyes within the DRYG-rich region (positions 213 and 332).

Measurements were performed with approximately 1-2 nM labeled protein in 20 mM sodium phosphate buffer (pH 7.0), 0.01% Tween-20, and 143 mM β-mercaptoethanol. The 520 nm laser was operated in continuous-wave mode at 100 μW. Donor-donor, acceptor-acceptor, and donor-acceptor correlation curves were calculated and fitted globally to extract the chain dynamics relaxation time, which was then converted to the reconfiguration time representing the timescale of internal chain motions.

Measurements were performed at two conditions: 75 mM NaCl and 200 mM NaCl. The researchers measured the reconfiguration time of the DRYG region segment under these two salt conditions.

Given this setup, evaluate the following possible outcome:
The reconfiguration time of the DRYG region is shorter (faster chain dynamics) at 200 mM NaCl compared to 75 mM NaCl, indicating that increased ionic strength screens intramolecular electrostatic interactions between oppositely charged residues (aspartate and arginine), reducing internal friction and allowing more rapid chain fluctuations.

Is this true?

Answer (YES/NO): NO